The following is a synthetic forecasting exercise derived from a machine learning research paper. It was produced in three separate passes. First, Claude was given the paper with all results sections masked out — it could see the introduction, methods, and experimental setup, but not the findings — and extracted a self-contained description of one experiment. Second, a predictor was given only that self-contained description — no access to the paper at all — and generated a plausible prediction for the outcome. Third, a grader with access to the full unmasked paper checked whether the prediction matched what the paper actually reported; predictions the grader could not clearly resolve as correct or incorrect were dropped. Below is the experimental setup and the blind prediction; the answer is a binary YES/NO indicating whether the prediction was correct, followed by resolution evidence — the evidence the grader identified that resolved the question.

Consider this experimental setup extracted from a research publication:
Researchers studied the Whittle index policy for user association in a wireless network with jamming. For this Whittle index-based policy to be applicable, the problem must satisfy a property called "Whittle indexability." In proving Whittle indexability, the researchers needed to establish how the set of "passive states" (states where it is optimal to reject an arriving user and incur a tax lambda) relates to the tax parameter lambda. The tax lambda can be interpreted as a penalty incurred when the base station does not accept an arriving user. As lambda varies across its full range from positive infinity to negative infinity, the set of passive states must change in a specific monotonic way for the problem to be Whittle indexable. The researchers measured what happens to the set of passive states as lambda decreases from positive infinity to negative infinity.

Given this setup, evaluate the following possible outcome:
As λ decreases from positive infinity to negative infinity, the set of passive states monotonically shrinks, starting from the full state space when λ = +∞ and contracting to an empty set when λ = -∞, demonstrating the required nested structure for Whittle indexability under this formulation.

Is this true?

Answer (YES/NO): NO